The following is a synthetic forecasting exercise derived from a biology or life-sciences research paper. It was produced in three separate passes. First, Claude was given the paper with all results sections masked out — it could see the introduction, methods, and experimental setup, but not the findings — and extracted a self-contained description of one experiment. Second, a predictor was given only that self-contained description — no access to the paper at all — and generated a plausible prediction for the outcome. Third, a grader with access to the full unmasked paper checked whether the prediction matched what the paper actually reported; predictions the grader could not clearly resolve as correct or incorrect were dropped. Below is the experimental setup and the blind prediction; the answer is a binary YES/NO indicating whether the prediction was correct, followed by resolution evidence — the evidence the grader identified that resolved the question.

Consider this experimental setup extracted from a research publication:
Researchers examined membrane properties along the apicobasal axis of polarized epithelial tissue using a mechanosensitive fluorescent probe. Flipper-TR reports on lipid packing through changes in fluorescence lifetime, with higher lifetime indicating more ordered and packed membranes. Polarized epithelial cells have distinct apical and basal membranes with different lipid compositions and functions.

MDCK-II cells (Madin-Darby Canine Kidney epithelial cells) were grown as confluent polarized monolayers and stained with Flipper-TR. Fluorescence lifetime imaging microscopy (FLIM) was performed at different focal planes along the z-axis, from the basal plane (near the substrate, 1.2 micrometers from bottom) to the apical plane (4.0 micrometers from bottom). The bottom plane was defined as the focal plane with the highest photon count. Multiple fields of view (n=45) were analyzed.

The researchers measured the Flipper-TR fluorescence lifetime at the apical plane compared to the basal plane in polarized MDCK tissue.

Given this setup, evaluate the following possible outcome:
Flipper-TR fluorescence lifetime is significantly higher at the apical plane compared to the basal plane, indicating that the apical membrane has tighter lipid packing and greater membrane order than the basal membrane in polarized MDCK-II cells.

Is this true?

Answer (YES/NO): YES